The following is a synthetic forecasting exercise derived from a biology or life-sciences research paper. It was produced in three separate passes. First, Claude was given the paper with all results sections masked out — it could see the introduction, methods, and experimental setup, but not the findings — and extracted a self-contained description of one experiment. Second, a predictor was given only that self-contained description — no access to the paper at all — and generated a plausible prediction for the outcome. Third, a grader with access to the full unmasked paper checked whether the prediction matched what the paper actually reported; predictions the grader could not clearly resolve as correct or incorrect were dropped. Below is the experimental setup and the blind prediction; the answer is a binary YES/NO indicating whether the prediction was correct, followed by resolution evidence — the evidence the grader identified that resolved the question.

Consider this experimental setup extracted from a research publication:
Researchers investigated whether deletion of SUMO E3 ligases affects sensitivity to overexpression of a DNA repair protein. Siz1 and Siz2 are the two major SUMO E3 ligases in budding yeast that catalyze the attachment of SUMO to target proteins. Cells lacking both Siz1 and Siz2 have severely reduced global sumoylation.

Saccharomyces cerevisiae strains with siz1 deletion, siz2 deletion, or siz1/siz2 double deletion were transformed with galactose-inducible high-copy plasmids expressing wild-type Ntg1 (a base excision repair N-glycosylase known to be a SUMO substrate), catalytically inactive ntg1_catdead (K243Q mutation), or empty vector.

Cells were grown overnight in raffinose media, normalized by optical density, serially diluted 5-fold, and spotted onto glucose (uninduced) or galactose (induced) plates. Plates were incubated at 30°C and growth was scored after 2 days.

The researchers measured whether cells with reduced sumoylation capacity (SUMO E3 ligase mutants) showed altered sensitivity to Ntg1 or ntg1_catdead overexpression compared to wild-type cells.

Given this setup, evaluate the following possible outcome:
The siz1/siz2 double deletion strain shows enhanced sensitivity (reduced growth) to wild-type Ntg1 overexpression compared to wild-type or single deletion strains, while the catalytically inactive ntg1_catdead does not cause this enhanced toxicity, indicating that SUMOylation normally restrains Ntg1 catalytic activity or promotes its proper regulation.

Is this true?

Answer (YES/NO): NO